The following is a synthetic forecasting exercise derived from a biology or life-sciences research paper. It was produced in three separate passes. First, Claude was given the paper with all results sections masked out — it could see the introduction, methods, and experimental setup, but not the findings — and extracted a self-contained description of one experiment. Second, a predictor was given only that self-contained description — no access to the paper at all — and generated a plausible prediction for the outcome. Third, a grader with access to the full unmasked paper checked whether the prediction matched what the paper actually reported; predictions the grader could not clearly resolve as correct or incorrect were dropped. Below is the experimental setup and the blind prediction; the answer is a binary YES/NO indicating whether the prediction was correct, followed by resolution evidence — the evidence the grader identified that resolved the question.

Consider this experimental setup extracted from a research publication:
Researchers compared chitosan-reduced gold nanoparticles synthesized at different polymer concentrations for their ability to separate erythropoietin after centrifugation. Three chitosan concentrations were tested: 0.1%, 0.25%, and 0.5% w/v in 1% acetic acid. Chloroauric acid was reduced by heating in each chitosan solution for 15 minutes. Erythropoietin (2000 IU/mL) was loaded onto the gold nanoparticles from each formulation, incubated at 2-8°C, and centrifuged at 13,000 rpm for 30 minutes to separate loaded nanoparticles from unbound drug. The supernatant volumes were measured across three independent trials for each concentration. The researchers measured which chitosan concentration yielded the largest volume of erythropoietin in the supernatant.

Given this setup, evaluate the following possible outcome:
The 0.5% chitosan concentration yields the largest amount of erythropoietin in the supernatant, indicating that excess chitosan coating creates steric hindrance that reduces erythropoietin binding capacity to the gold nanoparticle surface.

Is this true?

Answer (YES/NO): NO